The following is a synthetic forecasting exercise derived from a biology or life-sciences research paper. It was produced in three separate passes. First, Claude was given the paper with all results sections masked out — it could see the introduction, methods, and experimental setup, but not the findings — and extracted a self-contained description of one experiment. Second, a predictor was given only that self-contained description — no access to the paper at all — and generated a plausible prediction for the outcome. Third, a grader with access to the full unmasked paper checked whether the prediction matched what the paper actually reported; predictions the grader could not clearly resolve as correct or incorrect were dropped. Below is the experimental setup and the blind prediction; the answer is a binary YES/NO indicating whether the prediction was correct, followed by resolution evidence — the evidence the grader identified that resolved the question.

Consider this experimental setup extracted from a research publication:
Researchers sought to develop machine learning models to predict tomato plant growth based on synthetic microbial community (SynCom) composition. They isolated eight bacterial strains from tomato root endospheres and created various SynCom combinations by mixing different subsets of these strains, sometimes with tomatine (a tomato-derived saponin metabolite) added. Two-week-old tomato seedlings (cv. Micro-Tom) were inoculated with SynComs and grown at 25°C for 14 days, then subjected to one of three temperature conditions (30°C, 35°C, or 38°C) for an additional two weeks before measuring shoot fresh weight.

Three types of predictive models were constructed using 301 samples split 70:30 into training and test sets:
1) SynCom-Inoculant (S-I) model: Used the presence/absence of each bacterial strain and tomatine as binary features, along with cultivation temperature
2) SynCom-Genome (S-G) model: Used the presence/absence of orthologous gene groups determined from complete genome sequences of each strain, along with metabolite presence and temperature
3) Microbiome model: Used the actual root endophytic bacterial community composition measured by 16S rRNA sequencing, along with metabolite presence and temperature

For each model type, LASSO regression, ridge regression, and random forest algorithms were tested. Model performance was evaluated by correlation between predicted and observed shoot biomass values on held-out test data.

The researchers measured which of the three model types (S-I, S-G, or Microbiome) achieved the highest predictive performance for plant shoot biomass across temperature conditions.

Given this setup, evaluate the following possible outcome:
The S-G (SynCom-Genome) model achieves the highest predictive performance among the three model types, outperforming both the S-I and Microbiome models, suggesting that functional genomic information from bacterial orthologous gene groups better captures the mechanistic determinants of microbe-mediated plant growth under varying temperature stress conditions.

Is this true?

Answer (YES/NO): YES